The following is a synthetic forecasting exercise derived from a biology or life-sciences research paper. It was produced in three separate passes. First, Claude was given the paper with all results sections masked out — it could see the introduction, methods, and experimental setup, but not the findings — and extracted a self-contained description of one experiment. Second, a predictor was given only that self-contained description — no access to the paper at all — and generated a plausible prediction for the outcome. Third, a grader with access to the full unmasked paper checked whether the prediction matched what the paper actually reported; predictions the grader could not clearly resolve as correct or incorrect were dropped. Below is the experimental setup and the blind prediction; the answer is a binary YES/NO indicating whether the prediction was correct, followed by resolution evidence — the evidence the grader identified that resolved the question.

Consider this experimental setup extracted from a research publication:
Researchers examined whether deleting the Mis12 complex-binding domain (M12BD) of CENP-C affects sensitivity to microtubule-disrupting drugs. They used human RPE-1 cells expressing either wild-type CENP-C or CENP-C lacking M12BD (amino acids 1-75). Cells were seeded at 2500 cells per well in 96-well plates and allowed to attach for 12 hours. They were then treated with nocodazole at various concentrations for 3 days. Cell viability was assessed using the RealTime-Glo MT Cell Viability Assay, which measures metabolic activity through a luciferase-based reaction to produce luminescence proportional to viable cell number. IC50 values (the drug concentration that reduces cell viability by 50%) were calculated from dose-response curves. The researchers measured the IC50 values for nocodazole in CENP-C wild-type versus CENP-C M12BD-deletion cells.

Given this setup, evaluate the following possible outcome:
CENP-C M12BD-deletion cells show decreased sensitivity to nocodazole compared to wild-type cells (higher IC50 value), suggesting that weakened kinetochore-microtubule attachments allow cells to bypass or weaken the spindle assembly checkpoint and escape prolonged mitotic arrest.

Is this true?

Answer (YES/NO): NO